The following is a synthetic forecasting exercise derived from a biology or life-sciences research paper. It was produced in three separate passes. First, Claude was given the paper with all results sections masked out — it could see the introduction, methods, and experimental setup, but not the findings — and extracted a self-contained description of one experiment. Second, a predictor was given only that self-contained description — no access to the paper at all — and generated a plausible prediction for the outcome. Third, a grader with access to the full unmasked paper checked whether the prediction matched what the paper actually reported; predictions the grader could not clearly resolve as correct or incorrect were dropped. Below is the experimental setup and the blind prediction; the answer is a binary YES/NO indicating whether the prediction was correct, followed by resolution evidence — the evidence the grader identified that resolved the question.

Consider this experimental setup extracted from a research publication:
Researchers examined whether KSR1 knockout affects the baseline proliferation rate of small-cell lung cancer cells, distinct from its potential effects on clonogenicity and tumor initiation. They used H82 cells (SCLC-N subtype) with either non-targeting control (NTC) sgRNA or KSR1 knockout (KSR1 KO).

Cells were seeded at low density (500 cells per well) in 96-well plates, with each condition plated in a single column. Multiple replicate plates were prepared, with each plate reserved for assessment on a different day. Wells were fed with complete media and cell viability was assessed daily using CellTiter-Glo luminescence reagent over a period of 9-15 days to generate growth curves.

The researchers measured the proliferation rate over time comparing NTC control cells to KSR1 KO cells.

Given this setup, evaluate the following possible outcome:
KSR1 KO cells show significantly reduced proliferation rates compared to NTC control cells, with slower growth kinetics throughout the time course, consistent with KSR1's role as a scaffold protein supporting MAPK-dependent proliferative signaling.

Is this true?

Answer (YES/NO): NO